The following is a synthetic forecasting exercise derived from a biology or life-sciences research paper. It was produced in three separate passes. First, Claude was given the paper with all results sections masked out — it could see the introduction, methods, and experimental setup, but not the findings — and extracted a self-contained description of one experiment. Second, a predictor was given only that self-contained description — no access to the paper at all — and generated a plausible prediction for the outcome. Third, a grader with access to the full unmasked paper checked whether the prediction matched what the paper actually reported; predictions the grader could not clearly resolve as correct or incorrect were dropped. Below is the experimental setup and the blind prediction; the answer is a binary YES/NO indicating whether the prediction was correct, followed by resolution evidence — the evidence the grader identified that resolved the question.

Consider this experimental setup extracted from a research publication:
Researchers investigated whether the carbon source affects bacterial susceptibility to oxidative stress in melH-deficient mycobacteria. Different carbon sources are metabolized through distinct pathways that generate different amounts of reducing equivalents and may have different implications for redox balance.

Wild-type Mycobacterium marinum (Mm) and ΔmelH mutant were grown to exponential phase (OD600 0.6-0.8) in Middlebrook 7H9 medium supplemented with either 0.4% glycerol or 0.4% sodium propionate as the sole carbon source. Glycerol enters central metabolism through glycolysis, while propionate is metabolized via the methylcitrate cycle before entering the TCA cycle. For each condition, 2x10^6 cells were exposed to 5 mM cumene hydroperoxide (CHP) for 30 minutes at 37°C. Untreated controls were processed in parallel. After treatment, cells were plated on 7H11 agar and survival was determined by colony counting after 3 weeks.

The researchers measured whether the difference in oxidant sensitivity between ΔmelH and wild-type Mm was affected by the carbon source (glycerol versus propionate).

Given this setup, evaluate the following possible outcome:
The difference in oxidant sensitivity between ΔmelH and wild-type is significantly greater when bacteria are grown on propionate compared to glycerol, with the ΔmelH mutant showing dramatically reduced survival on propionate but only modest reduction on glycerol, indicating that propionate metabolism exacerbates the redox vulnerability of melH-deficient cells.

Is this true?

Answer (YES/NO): NO